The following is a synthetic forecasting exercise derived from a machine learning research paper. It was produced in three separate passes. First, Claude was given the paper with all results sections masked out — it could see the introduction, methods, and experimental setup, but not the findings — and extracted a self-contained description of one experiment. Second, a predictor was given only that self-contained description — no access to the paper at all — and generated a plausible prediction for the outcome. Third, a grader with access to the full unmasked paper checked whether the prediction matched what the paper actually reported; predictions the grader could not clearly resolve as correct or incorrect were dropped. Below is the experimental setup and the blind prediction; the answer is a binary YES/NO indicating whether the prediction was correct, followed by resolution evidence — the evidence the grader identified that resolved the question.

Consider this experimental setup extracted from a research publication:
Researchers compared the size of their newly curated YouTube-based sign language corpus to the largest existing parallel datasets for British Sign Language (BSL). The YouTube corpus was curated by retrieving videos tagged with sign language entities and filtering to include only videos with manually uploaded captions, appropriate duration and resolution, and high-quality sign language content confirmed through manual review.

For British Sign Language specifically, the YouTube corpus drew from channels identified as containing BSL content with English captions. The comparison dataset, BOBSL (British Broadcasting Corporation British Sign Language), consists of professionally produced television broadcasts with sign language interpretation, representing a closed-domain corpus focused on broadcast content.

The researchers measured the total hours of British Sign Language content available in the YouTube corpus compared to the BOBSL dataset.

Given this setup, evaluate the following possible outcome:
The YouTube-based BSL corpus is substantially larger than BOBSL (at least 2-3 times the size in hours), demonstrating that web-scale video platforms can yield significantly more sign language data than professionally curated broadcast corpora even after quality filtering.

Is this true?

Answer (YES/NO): NO